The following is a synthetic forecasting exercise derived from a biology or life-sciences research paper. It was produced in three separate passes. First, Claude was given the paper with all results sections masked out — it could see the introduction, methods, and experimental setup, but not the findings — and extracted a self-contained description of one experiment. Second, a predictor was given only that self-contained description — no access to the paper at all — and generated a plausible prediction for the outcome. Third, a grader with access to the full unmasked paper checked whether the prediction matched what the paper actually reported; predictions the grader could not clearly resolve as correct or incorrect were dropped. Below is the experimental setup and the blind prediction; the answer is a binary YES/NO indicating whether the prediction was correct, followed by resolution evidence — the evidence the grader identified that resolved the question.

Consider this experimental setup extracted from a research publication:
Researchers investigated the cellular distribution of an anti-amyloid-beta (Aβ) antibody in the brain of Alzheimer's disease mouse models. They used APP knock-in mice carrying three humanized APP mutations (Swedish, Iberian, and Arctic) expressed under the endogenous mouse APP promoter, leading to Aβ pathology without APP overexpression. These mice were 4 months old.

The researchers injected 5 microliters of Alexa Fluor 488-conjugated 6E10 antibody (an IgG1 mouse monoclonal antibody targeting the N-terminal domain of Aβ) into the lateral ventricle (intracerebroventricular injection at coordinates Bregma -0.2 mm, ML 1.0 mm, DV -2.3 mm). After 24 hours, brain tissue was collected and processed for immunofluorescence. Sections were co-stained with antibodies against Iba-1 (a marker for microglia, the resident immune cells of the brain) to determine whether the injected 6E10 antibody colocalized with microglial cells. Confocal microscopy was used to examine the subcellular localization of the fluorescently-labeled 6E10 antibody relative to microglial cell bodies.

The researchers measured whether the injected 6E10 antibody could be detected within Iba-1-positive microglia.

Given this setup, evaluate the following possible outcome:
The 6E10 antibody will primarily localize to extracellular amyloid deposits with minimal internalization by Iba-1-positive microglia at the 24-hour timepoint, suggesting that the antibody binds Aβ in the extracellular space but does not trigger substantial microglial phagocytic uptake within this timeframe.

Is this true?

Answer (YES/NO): NO